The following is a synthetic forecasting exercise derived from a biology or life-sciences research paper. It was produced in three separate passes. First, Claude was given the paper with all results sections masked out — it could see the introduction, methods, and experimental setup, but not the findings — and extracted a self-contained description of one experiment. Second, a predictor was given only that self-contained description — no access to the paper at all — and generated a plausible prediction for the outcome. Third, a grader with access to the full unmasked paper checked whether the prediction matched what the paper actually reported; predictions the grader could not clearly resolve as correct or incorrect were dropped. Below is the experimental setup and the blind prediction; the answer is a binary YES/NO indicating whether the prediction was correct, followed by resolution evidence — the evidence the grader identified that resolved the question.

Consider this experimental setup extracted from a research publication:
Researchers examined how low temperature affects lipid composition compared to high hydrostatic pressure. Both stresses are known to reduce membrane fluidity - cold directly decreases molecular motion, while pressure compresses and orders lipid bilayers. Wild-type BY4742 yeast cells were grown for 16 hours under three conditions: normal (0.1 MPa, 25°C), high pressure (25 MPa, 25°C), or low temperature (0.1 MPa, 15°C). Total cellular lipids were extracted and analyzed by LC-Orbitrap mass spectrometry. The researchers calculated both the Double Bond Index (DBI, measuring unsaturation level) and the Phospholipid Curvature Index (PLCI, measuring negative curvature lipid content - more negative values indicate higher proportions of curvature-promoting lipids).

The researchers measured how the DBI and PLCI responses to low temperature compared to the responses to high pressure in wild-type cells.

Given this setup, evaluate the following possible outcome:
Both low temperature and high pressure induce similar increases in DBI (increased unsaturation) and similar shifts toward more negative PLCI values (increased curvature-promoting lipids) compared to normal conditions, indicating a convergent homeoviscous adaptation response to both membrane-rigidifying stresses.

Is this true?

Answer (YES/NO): NO